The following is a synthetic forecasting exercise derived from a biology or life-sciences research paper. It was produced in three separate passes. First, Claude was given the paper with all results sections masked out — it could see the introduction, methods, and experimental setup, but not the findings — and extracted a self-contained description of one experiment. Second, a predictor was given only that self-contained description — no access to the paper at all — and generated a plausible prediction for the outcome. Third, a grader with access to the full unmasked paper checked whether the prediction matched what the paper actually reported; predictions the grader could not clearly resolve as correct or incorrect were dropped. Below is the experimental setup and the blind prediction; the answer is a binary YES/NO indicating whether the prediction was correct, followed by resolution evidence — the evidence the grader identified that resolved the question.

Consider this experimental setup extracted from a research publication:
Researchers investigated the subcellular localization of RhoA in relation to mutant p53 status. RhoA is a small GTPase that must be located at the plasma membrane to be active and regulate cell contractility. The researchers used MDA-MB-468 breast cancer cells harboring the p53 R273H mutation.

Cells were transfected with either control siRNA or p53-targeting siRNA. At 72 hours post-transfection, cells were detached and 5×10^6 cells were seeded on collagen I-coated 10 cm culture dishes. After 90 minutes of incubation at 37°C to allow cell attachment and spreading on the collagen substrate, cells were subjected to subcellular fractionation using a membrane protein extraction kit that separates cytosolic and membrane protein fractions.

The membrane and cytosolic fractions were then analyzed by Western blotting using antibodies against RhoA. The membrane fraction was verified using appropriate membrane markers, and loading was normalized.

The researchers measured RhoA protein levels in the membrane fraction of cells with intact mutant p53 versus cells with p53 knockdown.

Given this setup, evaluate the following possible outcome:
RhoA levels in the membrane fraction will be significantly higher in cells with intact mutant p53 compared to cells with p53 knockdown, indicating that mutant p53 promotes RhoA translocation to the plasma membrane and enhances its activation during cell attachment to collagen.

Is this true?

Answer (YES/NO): YES